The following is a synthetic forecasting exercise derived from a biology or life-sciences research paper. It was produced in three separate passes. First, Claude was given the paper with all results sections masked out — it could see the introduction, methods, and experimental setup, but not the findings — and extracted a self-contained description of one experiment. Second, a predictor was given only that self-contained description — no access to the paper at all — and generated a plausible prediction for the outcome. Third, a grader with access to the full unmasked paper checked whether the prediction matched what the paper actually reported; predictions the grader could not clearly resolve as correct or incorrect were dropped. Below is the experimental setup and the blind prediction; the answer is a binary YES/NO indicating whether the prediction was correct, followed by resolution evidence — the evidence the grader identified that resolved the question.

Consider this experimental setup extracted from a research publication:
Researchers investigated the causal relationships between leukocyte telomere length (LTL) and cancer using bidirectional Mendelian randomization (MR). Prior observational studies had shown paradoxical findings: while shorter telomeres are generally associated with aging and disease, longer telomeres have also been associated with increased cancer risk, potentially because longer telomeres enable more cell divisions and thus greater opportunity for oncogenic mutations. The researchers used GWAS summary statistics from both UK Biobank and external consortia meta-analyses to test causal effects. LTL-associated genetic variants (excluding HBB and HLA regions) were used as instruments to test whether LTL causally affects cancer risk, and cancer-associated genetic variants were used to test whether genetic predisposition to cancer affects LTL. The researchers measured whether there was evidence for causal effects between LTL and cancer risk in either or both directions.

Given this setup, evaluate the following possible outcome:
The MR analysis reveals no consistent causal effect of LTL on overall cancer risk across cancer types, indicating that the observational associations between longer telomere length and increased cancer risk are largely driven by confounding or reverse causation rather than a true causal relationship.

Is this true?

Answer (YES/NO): NO